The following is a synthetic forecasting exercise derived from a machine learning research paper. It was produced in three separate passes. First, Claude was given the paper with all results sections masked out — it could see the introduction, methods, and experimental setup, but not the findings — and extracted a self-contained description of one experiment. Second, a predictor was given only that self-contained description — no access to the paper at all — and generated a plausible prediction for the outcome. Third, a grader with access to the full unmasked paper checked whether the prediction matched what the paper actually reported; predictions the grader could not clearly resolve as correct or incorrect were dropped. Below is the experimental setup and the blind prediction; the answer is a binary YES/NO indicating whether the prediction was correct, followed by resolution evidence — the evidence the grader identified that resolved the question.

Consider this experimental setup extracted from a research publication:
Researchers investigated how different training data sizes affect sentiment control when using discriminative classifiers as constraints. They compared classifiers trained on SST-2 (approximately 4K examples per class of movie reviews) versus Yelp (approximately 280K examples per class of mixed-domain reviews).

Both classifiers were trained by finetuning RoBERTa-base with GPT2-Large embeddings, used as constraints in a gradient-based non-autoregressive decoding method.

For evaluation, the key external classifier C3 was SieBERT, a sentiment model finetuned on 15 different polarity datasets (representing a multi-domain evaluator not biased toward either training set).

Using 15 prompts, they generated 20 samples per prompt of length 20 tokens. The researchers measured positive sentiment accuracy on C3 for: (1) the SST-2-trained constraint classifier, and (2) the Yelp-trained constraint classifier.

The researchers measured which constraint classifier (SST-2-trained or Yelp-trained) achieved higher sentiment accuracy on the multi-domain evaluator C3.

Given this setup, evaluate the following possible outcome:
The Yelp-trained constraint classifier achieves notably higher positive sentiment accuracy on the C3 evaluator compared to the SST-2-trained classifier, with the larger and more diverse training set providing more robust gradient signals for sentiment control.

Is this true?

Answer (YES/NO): NO